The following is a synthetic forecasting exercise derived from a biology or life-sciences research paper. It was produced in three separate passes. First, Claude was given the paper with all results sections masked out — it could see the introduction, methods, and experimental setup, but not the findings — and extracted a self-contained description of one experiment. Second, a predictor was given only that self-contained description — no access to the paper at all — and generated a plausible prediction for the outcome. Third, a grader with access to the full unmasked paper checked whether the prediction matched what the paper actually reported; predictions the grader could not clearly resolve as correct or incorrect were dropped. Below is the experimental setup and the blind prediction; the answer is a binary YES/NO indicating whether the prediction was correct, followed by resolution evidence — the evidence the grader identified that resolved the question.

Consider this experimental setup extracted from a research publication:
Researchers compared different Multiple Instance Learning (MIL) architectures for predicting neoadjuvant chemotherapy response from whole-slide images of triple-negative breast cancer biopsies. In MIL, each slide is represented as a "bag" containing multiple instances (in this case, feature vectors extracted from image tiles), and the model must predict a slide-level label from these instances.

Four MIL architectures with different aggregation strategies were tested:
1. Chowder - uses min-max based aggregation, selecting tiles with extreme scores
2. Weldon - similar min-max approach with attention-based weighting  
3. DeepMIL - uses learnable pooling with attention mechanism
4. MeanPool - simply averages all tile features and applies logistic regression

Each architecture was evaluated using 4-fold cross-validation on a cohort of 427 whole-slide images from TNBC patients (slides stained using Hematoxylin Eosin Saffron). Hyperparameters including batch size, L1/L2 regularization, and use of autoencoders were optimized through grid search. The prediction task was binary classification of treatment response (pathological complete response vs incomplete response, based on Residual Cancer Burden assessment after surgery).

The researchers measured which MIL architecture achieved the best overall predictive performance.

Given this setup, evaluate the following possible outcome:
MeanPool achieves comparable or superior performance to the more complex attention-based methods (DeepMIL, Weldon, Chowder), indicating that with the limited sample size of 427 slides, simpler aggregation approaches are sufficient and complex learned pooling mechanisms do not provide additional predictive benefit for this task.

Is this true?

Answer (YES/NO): YES